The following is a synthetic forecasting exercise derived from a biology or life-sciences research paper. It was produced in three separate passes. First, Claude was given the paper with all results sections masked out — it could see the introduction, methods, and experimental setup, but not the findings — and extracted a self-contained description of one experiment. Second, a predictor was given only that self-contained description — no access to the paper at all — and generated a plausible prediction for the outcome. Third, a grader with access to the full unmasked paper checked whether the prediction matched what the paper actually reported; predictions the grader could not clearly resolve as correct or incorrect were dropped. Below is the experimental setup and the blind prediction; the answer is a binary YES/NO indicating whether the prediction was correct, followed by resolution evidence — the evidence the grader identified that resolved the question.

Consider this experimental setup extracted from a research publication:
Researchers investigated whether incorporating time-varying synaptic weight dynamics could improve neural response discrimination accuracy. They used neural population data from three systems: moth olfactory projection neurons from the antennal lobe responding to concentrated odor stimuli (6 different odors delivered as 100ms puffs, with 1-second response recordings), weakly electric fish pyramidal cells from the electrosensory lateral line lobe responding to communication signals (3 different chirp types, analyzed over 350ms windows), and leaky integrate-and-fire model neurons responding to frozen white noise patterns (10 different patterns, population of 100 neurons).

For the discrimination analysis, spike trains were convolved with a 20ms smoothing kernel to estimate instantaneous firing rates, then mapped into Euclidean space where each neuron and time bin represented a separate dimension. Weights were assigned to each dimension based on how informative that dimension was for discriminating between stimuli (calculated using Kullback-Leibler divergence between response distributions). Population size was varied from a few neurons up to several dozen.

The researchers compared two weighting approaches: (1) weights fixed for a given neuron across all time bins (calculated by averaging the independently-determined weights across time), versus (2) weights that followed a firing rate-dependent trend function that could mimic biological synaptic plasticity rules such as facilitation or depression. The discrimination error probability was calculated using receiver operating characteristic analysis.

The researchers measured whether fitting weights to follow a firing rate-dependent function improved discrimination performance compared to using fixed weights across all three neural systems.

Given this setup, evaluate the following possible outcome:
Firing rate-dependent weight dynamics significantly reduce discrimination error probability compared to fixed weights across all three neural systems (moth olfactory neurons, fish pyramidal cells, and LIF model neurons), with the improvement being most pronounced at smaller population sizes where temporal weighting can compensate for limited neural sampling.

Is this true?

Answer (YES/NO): NO